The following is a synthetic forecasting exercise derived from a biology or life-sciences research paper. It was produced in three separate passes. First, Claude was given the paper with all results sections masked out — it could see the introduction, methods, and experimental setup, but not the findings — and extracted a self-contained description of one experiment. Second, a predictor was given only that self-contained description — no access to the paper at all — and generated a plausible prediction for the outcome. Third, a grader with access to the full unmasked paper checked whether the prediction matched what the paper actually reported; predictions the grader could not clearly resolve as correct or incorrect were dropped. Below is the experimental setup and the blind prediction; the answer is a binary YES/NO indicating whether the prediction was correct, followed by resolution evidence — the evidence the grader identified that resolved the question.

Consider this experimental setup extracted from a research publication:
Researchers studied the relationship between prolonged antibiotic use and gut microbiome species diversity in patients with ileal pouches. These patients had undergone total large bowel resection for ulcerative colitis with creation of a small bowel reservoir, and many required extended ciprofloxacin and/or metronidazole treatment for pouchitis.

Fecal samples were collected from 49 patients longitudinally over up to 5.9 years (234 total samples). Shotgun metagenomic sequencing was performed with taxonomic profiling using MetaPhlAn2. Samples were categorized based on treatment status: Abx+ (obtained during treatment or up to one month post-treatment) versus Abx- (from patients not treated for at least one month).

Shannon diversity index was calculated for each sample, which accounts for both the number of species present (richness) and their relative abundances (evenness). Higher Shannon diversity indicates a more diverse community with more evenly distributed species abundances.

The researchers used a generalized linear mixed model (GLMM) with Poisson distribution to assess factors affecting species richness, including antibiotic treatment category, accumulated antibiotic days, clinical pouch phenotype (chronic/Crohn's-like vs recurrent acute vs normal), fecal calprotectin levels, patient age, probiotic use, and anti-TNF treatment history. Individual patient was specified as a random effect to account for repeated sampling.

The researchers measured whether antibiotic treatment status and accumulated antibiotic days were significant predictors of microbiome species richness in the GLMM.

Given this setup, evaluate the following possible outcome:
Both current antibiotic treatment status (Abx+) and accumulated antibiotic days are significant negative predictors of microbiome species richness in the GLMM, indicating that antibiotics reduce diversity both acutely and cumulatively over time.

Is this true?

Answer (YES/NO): YES